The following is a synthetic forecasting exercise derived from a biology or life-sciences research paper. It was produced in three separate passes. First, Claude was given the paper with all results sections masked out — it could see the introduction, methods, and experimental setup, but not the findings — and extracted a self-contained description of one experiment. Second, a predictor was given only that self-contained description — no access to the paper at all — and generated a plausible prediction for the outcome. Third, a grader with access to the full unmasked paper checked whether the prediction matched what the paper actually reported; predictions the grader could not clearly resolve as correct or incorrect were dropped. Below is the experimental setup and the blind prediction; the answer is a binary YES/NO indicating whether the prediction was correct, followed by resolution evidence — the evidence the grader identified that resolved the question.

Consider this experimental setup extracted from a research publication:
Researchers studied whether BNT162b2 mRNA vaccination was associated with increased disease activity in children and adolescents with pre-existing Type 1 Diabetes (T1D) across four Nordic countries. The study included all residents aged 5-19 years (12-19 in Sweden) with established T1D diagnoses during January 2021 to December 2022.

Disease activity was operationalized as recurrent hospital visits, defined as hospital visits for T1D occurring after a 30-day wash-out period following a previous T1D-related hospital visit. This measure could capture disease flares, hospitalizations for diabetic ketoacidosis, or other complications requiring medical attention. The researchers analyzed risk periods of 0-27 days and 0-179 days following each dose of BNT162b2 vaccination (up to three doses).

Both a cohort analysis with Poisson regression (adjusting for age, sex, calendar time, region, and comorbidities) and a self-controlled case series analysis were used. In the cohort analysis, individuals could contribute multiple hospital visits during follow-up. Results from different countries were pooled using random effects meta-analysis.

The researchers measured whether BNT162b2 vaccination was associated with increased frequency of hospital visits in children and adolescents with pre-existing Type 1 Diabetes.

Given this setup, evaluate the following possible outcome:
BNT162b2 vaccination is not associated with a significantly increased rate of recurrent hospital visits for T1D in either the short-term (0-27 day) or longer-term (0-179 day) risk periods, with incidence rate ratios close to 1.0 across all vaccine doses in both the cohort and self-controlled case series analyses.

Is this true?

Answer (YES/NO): NO